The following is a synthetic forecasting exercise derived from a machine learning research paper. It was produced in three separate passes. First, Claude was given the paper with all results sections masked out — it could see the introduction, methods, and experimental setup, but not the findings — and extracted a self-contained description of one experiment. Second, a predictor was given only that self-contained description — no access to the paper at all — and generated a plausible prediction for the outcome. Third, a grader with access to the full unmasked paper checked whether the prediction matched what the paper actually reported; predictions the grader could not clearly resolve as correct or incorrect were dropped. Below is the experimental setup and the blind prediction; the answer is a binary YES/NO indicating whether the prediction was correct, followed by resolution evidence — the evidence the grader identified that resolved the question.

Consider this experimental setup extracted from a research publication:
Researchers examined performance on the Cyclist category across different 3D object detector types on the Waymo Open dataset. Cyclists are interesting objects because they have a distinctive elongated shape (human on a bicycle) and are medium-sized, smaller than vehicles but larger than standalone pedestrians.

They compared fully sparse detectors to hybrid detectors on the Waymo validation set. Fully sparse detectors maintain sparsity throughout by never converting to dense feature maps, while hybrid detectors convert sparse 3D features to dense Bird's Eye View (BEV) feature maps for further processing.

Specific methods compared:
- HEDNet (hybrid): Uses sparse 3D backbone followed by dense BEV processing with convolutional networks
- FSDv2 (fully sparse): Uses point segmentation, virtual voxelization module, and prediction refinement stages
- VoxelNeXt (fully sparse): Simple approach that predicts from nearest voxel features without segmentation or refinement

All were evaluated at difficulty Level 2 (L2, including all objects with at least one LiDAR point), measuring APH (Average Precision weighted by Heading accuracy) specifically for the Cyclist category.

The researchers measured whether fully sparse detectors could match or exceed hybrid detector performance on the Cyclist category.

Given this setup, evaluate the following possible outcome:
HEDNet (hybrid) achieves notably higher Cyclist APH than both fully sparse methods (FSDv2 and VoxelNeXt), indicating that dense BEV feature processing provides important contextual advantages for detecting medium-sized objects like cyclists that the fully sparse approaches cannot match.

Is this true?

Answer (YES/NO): NO